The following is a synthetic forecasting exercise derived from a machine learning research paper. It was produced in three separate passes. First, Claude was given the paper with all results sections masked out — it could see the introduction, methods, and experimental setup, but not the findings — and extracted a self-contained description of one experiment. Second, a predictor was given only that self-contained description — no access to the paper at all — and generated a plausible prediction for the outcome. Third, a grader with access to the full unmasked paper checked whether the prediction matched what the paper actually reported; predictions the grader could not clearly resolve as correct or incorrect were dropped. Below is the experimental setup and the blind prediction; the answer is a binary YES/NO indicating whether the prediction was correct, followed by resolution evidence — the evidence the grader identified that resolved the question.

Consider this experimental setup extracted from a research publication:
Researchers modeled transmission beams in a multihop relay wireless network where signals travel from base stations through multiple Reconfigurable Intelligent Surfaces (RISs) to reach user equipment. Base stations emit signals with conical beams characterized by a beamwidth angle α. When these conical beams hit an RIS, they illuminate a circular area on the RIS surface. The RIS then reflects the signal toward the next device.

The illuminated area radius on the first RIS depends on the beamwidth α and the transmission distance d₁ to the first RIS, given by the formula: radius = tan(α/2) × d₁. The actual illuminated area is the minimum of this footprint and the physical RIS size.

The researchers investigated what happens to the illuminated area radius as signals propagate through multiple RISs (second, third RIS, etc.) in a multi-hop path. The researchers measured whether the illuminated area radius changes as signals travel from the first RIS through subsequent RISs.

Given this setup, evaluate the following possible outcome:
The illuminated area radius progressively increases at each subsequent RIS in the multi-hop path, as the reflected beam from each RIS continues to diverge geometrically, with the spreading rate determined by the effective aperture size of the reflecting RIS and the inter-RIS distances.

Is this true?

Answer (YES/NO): NO